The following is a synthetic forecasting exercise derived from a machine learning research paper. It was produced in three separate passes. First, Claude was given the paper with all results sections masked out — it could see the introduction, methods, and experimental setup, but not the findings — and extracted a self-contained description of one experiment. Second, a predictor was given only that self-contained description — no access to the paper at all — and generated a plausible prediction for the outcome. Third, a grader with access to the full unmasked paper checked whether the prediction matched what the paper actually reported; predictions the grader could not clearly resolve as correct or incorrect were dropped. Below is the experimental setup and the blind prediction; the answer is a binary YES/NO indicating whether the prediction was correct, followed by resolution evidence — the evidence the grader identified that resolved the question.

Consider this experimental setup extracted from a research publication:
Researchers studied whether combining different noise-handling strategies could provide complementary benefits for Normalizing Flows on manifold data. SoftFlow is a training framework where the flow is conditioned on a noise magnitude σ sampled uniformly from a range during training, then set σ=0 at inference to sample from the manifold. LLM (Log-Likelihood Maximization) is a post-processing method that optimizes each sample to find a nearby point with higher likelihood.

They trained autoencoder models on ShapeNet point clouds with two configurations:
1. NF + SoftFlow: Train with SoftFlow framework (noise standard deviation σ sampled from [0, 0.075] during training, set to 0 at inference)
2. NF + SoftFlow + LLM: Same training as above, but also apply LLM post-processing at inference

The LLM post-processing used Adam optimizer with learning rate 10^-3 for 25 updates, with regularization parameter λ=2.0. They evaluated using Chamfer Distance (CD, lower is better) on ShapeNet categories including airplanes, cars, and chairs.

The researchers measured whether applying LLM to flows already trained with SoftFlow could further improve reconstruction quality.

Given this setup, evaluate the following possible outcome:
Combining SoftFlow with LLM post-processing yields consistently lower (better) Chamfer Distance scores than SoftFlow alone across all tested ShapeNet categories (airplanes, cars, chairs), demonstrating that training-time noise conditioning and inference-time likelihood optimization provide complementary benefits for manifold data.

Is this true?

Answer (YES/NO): YES